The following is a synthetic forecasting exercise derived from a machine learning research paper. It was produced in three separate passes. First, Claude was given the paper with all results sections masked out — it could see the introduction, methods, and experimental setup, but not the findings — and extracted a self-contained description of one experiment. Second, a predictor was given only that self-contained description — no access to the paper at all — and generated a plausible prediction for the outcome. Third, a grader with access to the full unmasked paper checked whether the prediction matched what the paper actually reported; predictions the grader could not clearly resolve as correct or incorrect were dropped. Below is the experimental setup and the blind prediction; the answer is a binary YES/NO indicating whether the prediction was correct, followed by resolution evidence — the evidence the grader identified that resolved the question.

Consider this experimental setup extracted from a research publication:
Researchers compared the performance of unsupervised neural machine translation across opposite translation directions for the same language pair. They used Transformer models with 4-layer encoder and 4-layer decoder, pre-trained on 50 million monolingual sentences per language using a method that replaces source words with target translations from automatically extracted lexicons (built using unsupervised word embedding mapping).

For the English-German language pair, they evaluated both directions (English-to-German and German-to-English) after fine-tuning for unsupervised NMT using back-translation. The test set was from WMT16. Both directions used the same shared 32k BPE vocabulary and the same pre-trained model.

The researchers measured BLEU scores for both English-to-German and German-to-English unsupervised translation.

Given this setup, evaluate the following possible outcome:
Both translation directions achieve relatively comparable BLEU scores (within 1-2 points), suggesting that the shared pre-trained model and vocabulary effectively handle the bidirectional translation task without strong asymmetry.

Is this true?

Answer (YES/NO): NO